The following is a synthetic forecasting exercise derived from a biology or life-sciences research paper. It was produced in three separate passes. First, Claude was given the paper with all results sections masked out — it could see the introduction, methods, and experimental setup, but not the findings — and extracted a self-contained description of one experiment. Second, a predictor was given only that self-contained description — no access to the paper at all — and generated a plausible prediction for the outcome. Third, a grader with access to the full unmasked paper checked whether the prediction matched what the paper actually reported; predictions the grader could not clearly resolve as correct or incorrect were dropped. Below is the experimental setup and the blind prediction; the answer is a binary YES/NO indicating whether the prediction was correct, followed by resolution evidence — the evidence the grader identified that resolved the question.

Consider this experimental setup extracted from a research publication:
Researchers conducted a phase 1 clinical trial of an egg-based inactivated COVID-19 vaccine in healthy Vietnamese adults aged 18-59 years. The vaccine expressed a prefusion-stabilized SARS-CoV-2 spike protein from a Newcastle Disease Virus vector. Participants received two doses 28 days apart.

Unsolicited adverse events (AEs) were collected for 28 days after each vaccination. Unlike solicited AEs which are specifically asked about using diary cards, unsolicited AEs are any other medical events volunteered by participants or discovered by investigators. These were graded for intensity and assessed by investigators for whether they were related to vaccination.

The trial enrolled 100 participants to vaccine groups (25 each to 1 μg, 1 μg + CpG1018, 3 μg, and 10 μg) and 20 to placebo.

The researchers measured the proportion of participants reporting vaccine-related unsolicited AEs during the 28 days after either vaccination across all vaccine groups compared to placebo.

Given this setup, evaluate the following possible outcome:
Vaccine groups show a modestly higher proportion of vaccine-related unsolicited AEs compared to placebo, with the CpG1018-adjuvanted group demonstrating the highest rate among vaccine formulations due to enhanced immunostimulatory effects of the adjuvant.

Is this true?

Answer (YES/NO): NO